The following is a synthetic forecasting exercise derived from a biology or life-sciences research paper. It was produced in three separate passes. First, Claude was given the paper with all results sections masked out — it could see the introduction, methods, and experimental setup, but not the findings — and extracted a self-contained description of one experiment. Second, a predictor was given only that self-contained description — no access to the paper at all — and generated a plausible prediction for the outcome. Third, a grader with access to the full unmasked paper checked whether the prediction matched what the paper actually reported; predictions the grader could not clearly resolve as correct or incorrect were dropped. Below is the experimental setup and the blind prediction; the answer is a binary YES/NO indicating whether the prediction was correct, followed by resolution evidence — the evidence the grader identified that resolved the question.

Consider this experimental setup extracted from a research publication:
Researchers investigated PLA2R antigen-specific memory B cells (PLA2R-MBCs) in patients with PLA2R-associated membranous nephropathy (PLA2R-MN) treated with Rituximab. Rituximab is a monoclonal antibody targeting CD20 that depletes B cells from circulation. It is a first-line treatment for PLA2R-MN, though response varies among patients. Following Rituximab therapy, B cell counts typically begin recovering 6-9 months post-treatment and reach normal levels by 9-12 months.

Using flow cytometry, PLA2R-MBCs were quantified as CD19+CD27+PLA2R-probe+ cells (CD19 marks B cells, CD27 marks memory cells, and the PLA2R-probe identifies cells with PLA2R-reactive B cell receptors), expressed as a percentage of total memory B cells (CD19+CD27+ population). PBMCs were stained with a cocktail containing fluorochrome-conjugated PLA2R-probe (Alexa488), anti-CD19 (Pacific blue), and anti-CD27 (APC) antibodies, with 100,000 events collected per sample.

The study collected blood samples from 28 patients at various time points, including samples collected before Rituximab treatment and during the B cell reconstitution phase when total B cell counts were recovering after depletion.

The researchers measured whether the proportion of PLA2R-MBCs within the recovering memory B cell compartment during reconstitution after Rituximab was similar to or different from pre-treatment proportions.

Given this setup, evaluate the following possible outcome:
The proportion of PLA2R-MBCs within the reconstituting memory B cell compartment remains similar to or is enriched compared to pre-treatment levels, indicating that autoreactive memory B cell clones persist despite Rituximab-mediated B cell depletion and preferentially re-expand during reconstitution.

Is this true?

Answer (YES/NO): YES